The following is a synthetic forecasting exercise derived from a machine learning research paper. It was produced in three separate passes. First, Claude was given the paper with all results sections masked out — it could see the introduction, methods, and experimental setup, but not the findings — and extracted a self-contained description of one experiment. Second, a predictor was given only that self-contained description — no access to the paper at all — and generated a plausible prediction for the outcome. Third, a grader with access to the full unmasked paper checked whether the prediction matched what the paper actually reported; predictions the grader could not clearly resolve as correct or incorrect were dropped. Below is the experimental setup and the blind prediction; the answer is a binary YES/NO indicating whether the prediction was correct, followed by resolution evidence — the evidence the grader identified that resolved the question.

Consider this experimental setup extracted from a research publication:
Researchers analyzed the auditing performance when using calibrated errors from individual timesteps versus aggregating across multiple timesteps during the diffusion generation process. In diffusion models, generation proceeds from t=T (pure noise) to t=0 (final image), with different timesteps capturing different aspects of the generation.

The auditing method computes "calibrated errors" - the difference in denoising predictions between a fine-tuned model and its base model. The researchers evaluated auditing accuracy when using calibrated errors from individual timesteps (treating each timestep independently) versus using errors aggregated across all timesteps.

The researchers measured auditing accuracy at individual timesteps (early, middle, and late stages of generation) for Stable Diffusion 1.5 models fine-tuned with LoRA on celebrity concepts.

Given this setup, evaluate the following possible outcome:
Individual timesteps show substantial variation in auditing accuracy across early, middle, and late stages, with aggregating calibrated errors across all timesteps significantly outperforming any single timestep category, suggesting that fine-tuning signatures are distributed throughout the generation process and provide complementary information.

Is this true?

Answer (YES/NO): NO